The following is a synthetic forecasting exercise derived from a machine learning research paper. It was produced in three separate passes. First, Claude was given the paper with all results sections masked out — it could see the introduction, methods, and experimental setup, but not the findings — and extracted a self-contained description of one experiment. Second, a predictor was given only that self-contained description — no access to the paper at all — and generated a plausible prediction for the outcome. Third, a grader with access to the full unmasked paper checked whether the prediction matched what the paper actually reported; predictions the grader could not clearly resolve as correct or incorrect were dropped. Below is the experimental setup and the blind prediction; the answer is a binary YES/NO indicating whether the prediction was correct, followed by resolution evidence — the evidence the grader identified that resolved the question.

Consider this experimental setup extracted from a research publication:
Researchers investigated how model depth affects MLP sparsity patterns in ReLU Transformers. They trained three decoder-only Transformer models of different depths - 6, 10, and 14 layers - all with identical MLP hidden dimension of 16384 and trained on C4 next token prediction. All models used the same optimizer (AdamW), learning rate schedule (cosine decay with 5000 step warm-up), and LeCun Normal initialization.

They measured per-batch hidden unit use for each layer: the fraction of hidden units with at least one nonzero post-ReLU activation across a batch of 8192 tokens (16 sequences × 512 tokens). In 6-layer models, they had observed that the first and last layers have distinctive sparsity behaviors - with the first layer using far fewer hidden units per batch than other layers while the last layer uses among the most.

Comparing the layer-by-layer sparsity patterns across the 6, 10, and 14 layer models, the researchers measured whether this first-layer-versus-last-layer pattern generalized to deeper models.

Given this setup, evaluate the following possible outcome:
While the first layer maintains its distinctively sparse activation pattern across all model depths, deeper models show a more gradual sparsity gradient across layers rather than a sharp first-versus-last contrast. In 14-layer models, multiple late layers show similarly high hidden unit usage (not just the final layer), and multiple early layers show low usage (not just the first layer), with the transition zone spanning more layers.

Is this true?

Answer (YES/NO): NO